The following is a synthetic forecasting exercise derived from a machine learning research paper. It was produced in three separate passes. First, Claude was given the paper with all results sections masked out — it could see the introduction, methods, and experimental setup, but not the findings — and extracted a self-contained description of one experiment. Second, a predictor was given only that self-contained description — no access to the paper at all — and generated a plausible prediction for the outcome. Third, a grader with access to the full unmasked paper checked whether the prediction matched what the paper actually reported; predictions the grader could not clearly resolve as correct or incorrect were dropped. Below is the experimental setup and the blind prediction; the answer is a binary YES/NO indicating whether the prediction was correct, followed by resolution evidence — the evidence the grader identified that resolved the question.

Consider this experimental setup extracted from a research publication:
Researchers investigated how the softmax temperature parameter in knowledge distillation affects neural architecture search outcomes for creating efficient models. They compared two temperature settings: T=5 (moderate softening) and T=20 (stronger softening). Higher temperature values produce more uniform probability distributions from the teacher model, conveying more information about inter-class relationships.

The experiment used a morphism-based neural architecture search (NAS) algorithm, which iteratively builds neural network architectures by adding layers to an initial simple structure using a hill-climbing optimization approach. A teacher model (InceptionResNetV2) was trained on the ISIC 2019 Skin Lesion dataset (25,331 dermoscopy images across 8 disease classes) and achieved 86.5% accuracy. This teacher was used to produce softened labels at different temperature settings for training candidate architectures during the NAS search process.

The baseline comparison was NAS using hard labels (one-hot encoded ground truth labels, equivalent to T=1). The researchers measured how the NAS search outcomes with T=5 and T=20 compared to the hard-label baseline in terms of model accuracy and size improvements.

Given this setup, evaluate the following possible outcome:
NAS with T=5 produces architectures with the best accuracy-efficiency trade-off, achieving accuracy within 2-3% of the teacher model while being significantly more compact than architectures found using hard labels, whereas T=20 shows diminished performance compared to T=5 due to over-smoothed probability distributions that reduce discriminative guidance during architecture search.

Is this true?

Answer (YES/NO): NO